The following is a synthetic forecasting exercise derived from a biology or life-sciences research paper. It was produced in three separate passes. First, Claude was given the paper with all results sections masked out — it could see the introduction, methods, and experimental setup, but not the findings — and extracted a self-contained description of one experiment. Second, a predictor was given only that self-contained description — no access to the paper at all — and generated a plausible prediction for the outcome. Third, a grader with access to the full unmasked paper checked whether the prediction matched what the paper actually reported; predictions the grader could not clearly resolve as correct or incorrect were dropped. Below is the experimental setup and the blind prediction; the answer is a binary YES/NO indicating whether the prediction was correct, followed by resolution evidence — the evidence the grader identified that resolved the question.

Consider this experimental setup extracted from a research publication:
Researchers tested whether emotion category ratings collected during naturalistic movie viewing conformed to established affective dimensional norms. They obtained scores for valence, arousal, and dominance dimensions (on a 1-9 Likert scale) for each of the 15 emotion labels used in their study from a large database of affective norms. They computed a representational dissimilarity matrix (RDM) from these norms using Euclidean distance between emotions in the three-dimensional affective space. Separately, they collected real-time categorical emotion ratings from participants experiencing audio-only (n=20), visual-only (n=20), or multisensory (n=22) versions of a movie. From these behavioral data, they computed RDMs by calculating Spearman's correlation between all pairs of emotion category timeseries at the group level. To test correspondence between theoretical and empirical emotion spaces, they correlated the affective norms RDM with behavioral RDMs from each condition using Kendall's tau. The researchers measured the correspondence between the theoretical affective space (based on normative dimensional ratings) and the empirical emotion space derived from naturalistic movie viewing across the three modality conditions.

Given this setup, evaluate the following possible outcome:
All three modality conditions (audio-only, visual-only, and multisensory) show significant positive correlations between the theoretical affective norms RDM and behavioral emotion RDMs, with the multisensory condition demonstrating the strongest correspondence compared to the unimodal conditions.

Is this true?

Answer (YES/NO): NO